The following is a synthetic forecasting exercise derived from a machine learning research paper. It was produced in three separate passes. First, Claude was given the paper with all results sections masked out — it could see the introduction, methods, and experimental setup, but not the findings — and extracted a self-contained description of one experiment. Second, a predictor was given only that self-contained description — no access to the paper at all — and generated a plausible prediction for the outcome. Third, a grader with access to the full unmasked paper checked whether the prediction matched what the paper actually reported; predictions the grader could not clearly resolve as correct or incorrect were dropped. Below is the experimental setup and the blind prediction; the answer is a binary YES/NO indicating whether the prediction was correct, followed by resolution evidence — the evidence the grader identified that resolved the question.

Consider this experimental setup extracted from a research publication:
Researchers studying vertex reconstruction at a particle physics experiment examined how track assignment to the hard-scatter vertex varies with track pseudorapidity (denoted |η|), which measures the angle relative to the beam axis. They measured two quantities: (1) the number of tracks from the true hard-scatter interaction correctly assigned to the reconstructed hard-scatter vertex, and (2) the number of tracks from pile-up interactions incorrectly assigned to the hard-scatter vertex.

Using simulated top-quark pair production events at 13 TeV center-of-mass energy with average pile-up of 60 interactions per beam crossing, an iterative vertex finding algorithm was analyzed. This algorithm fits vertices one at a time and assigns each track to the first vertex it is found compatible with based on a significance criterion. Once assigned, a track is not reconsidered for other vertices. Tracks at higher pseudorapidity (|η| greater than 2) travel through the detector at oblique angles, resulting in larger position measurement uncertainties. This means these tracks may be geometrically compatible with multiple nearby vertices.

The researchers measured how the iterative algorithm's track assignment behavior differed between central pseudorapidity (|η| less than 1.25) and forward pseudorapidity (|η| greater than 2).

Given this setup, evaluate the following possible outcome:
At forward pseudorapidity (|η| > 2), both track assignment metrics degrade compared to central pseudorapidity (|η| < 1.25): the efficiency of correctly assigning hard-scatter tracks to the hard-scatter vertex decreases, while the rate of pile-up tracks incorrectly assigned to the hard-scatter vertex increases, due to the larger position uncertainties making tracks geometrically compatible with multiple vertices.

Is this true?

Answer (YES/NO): NO